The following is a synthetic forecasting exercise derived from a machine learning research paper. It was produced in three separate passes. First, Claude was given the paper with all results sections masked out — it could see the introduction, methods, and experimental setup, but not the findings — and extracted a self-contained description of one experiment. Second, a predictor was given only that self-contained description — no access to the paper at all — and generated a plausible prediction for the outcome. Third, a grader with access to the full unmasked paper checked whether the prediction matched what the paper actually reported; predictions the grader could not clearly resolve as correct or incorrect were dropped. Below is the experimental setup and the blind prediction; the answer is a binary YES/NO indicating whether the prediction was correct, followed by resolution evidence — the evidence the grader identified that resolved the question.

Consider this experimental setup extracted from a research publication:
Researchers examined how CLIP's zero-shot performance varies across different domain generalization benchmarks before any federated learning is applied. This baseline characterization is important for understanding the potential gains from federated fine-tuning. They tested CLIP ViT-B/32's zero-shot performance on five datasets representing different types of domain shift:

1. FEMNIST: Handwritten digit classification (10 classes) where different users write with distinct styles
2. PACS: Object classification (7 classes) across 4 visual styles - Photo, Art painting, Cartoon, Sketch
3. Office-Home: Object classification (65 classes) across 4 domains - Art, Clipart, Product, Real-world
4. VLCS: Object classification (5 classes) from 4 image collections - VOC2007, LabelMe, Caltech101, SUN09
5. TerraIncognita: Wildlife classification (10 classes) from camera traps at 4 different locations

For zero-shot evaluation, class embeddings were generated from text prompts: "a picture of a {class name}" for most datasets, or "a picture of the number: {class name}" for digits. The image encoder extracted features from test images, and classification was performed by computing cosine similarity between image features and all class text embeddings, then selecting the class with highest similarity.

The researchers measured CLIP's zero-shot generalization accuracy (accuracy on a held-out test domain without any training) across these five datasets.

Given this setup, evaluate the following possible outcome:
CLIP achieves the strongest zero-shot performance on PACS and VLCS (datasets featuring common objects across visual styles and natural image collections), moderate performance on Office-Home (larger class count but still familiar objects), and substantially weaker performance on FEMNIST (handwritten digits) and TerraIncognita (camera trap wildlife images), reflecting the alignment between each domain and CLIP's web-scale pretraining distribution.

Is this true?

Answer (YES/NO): NO